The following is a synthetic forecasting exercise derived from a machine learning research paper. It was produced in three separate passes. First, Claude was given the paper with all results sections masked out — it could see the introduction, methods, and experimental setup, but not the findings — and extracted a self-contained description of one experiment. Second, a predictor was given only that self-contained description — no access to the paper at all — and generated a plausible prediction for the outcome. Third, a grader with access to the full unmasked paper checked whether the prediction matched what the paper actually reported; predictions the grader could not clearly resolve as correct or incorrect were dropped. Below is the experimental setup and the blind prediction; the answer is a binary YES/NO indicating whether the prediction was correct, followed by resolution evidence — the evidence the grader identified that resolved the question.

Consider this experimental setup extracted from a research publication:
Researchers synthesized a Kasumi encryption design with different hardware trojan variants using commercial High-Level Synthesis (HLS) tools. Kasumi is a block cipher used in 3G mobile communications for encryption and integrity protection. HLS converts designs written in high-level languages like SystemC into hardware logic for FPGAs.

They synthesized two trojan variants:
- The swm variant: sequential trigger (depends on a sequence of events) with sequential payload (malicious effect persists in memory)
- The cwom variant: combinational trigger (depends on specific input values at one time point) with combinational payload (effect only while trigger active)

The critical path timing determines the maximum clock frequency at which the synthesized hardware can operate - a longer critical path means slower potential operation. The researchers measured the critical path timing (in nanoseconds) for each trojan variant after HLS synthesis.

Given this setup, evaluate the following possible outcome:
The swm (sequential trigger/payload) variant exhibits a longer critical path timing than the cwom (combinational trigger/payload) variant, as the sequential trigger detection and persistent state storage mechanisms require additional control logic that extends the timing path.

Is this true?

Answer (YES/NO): NO